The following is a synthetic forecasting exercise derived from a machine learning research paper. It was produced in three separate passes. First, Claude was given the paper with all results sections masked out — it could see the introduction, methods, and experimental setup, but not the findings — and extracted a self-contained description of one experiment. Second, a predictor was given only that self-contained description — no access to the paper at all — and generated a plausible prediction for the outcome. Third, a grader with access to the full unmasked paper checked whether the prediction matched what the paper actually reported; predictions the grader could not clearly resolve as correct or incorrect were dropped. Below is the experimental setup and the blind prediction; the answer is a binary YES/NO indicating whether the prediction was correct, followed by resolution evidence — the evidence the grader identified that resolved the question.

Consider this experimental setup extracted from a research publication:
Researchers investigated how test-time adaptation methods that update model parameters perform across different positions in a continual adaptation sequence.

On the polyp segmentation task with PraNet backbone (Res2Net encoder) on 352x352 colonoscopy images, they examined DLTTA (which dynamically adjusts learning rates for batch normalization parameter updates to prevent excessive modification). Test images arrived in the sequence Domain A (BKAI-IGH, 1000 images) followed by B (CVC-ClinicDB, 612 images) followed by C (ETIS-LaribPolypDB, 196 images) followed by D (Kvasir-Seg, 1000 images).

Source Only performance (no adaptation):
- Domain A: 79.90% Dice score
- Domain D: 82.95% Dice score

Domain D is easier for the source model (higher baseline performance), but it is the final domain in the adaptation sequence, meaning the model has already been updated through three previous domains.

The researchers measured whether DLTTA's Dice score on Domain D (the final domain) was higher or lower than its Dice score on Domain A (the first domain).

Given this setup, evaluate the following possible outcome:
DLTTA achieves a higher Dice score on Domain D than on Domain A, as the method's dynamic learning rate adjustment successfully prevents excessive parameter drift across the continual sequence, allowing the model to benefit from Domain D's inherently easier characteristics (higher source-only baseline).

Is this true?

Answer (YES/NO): NO